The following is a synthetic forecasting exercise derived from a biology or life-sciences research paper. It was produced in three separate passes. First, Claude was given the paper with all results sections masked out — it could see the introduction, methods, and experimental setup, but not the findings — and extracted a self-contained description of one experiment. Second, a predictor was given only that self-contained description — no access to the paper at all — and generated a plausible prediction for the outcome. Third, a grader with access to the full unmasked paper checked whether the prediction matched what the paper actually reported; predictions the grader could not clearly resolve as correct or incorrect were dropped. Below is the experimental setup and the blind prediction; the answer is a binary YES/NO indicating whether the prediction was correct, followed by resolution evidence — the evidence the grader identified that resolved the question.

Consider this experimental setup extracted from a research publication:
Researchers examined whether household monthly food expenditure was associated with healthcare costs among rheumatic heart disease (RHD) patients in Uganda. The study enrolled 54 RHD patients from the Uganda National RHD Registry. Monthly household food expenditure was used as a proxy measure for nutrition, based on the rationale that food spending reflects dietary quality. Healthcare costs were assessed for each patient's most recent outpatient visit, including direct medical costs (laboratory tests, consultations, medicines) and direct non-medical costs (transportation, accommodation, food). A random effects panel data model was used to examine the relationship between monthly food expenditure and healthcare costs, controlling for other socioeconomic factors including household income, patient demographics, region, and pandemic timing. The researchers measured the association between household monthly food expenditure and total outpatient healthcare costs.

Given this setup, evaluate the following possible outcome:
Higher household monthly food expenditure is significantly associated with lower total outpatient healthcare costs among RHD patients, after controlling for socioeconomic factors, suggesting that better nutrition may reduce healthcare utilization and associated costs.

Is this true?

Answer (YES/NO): NO